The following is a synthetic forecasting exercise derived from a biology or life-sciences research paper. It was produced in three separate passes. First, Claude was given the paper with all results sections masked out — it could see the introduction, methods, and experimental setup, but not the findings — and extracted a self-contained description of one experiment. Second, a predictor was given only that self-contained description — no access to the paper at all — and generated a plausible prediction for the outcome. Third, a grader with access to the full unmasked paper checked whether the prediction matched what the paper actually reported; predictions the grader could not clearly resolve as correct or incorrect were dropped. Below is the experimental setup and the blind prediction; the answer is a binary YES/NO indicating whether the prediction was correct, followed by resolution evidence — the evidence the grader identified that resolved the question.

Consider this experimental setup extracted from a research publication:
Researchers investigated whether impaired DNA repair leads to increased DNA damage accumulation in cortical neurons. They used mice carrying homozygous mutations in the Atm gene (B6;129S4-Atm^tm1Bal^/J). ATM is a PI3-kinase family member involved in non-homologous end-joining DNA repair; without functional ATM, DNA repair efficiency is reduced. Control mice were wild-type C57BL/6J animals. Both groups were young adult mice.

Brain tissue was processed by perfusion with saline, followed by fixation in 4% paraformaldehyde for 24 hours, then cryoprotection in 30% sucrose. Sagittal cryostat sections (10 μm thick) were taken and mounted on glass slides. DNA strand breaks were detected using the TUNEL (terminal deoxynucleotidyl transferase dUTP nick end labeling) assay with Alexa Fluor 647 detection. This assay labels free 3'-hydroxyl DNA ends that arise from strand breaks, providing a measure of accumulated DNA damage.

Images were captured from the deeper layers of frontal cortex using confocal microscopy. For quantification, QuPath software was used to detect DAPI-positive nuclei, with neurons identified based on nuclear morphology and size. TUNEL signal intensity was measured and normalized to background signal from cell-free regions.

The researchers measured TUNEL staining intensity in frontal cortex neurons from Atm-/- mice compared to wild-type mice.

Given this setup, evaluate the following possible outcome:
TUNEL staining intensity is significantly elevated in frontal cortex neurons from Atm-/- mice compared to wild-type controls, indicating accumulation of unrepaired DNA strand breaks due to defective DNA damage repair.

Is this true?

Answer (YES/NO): YES